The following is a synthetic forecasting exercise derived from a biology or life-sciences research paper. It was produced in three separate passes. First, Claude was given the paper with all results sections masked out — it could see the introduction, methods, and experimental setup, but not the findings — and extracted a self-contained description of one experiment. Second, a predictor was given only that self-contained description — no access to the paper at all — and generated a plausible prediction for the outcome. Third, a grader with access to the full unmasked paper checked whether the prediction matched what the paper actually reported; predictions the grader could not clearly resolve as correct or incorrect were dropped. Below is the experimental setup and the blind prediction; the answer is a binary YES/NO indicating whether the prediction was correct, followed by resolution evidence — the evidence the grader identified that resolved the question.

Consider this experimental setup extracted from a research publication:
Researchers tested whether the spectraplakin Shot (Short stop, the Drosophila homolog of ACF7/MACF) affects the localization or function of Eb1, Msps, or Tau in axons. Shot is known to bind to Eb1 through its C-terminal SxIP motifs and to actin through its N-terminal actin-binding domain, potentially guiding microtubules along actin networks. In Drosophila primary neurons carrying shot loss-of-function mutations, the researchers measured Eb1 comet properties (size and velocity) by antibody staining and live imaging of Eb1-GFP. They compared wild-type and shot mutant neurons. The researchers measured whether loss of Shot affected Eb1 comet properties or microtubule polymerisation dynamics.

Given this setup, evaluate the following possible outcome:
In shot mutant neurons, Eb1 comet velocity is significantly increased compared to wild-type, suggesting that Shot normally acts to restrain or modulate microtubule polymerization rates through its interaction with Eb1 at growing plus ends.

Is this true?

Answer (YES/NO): NO